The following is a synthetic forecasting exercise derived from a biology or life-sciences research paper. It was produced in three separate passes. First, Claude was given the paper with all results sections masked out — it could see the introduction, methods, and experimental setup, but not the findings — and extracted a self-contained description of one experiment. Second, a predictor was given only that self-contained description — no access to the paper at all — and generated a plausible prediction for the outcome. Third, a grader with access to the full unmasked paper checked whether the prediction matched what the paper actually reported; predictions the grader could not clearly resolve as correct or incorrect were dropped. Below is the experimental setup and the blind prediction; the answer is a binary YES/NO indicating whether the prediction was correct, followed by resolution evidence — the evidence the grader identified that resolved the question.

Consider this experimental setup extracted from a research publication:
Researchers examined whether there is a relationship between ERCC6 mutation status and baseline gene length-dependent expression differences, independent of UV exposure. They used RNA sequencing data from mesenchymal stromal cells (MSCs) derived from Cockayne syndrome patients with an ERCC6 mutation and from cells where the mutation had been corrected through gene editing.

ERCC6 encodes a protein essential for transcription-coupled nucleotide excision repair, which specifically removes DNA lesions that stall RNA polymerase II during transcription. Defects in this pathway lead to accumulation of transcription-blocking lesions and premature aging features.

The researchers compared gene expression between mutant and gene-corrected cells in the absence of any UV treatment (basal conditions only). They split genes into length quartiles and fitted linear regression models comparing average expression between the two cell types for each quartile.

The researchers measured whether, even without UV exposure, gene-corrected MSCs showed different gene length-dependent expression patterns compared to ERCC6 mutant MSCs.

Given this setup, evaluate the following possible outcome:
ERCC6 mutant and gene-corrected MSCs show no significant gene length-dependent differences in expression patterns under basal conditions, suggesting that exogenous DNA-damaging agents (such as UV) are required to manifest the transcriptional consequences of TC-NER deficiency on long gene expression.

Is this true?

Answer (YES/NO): YES